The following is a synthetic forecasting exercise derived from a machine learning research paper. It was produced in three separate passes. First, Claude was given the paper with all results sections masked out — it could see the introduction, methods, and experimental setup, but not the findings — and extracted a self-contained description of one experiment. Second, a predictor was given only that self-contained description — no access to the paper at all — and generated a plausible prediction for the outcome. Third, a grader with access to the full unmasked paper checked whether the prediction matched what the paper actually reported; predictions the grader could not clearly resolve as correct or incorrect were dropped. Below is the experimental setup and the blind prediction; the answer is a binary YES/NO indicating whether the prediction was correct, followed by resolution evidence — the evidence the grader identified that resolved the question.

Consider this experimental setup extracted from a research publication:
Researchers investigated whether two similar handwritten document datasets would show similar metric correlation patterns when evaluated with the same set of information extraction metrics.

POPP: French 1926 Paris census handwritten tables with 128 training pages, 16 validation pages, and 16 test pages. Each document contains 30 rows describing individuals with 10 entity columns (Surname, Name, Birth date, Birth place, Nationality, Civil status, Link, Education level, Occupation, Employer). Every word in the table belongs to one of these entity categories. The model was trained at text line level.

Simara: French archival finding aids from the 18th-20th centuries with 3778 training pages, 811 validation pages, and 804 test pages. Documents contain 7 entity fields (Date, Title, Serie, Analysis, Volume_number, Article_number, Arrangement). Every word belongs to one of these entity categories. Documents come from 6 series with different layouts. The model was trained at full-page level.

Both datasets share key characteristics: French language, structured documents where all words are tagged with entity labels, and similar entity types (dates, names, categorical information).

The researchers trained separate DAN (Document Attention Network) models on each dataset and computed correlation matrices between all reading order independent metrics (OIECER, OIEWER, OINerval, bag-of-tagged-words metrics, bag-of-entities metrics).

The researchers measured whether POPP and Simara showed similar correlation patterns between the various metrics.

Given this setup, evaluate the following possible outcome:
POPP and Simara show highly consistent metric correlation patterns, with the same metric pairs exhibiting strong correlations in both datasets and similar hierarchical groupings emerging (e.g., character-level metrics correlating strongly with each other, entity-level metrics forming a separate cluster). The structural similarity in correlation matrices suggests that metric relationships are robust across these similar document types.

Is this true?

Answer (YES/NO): YES